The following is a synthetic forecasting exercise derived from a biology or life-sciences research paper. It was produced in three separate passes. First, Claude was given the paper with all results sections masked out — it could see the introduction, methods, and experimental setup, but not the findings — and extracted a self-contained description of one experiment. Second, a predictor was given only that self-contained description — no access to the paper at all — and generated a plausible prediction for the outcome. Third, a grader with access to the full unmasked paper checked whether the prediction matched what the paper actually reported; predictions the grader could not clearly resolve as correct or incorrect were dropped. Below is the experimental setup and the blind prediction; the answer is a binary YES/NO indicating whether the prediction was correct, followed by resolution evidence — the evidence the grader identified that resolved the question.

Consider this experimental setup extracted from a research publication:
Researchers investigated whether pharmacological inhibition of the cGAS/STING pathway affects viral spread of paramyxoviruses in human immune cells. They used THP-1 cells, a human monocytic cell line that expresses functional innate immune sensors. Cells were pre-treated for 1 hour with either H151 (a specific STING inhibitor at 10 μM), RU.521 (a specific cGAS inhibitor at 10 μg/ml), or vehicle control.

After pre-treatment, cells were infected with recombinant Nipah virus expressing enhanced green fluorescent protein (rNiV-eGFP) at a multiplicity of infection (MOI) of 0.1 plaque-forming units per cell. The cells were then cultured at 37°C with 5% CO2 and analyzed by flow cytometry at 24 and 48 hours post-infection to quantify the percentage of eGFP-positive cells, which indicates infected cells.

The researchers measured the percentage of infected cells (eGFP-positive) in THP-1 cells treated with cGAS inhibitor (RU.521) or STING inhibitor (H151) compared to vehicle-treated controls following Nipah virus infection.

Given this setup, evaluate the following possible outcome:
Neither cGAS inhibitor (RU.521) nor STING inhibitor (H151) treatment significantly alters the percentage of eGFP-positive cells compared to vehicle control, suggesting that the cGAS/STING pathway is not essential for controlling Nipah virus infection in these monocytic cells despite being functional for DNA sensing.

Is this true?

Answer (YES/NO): NO